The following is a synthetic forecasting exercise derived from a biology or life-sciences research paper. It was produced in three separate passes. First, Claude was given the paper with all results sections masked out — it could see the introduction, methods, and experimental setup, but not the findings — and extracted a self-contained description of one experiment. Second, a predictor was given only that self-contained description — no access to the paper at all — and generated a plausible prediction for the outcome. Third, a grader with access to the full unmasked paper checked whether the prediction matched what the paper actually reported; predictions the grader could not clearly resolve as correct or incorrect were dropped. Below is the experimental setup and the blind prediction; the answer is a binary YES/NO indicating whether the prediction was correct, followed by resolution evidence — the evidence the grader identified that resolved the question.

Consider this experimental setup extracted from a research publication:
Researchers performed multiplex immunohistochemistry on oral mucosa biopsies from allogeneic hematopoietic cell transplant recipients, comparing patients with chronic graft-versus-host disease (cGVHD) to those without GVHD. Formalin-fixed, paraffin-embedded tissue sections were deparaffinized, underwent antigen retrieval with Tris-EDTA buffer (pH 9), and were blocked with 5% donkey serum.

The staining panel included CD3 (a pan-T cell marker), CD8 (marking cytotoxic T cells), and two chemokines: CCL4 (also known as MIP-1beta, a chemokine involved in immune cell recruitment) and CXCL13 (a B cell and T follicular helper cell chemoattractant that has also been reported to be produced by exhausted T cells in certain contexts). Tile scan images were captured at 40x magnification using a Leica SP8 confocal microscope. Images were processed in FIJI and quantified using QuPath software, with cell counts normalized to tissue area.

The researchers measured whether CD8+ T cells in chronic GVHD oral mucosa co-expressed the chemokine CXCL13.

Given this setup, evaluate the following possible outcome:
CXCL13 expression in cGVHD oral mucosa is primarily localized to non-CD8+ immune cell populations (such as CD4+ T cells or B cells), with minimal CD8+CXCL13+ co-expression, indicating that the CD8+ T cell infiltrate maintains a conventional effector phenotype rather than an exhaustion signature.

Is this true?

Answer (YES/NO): NO